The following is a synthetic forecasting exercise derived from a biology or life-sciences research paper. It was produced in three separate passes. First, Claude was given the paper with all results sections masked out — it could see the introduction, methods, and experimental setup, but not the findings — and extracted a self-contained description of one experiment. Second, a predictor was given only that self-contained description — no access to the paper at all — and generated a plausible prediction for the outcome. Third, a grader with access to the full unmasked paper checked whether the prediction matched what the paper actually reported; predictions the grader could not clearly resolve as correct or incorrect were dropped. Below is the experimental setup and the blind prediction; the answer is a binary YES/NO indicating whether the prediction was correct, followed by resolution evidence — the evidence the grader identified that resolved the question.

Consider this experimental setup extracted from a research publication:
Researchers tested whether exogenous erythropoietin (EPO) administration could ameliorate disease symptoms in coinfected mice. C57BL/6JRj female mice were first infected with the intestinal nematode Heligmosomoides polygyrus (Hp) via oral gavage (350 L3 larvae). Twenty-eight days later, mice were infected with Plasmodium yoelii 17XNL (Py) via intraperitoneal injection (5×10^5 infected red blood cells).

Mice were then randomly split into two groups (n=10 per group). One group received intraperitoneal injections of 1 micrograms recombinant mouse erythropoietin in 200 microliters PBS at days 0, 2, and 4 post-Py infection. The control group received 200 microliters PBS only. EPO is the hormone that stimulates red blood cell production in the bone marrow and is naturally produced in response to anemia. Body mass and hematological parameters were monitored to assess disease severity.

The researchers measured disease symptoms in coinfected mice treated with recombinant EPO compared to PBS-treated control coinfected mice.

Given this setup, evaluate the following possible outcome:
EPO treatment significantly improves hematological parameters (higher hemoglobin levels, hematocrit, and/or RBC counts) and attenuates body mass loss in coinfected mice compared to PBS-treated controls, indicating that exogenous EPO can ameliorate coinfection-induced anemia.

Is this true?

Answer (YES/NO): NO